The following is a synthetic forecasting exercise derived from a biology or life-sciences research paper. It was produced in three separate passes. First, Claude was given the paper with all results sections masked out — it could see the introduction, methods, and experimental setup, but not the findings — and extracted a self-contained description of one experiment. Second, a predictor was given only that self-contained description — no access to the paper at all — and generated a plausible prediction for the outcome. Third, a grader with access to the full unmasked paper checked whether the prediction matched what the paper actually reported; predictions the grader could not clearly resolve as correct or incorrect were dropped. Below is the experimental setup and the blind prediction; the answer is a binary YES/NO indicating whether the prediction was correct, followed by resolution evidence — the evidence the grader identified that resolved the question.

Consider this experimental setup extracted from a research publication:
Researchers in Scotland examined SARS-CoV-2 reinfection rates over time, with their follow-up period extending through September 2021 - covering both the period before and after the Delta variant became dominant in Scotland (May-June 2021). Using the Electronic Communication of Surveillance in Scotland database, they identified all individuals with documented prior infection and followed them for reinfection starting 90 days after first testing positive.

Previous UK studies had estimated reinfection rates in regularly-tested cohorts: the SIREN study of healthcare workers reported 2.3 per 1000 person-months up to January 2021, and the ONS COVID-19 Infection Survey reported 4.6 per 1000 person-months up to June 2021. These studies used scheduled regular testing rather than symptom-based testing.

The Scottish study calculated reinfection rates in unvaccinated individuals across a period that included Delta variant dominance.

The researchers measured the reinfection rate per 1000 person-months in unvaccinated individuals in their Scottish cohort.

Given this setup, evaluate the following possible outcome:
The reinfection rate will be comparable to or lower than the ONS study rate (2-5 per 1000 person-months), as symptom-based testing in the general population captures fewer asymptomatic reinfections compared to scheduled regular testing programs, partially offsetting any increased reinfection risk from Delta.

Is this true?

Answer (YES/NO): NO